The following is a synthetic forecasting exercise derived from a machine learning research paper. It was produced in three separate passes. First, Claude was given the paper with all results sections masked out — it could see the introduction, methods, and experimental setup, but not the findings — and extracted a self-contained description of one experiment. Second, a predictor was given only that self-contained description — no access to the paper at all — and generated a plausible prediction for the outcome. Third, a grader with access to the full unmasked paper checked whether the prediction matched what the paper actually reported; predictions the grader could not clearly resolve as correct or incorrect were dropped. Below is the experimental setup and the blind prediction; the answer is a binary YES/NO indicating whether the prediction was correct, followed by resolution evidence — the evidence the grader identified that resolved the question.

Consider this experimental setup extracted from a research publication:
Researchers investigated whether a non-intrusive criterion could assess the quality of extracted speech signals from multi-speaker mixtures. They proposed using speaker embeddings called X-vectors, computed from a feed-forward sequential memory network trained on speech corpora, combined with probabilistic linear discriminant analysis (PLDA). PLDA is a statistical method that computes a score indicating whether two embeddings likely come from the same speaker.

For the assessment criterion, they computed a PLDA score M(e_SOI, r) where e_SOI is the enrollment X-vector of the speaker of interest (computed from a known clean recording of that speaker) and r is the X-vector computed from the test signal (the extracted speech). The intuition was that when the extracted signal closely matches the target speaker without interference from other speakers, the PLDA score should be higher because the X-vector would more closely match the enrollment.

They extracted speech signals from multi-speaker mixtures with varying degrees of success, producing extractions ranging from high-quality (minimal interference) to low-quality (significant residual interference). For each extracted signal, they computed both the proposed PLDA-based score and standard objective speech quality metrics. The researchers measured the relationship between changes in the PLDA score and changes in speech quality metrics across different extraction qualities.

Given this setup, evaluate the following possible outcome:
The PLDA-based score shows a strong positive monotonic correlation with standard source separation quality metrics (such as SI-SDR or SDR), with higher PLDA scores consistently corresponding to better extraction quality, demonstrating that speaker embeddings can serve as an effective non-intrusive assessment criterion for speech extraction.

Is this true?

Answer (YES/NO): YES